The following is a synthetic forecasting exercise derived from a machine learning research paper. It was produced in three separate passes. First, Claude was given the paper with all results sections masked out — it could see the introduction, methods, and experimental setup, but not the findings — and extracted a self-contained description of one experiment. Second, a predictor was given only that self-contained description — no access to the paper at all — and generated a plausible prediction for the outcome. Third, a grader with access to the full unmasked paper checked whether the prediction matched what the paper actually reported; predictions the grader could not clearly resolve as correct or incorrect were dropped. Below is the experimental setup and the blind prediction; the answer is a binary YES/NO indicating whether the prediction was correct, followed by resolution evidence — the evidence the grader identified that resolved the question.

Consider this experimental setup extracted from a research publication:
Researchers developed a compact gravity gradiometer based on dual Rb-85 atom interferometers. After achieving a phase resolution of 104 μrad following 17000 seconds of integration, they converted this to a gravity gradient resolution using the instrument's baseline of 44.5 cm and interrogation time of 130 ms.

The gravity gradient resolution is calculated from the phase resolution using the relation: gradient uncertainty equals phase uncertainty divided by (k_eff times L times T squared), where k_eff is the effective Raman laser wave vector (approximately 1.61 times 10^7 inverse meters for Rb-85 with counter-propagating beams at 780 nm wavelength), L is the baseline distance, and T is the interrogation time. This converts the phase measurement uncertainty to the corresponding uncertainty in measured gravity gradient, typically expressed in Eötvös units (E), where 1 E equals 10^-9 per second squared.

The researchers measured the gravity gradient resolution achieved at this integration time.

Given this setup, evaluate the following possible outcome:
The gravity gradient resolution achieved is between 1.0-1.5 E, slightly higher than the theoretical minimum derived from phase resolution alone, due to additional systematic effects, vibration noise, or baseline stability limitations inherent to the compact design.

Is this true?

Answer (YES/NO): NO